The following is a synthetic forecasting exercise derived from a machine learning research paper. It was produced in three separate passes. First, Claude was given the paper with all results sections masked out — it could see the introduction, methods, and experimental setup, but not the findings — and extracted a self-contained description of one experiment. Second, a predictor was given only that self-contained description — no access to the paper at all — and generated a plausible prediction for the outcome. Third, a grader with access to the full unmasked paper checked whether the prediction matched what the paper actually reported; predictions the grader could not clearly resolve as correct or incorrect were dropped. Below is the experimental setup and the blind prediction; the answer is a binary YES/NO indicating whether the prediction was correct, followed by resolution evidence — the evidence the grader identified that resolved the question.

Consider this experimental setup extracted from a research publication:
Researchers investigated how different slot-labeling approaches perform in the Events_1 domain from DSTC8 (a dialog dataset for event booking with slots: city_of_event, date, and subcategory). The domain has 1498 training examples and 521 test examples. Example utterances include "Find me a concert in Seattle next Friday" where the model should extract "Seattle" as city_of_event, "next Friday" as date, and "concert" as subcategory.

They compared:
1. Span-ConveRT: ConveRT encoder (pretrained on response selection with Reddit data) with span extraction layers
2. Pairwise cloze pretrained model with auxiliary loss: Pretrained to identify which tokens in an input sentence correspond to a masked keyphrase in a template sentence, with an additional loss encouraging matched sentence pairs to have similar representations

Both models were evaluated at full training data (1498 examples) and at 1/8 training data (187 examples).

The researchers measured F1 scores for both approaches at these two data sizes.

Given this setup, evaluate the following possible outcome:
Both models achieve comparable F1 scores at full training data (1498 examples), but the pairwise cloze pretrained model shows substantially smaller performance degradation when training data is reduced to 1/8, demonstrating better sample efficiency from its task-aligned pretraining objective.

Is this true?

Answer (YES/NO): YES